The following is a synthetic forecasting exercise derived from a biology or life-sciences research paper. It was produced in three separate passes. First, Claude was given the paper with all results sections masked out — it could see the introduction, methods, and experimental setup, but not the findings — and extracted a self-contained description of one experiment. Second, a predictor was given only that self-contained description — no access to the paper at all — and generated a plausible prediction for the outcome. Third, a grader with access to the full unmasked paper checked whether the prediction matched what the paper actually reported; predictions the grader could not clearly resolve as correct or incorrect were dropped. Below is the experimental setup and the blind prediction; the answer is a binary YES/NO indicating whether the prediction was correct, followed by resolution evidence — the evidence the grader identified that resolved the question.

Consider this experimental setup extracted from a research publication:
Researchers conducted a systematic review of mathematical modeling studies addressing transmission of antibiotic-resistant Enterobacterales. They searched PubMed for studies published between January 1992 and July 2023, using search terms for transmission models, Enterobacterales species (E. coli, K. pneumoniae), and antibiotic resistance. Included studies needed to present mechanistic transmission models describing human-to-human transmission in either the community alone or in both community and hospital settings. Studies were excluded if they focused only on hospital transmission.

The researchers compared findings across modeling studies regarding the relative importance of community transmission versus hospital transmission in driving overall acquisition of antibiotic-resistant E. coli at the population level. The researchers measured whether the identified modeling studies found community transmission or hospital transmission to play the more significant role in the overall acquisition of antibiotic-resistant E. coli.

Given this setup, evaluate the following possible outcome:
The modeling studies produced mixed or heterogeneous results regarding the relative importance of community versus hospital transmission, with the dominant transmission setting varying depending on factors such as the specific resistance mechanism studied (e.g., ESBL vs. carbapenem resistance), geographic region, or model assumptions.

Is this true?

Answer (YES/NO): NO